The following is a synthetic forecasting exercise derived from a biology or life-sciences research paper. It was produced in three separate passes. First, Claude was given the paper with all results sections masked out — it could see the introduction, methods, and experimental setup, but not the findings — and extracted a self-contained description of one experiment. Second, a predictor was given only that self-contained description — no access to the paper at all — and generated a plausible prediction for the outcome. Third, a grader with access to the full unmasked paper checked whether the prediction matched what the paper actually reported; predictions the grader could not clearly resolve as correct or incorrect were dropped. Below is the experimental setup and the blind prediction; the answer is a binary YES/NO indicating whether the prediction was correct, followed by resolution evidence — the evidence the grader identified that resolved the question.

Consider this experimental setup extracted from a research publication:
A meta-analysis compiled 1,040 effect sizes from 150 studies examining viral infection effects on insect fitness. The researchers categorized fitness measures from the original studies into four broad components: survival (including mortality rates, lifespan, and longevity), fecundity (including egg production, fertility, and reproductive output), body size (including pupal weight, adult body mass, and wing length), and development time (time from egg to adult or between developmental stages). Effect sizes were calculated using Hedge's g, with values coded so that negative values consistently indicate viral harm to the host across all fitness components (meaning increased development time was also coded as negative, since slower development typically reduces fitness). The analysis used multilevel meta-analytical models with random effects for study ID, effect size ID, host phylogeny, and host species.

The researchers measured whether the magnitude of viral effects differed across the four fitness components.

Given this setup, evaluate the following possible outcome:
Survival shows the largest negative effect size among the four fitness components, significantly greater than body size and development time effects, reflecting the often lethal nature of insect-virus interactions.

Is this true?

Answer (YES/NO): YES